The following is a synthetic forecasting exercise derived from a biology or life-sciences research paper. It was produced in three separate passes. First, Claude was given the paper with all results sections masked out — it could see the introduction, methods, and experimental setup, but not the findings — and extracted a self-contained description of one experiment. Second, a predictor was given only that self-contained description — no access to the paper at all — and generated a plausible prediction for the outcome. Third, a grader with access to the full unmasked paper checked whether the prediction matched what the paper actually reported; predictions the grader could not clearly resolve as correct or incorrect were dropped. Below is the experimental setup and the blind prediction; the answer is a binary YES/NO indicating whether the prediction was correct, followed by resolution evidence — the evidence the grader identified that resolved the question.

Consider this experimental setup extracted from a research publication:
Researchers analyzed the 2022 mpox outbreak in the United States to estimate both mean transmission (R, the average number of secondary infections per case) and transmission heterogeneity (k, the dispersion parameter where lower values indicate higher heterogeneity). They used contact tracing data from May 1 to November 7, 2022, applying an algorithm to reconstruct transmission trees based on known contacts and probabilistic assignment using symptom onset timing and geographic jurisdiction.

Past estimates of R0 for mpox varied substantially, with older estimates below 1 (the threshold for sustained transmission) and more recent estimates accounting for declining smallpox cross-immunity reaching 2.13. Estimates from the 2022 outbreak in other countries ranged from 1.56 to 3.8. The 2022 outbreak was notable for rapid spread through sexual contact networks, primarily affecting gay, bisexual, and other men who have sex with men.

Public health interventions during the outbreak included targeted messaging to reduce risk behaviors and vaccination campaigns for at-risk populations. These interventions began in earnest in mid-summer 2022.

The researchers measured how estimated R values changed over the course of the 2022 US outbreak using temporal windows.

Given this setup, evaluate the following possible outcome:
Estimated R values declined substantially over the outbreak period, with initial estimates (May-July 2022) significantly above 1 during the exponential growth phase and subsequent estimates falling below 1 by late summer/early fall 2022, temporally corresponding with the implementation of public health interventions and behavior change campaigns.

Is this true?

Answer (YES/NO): YES